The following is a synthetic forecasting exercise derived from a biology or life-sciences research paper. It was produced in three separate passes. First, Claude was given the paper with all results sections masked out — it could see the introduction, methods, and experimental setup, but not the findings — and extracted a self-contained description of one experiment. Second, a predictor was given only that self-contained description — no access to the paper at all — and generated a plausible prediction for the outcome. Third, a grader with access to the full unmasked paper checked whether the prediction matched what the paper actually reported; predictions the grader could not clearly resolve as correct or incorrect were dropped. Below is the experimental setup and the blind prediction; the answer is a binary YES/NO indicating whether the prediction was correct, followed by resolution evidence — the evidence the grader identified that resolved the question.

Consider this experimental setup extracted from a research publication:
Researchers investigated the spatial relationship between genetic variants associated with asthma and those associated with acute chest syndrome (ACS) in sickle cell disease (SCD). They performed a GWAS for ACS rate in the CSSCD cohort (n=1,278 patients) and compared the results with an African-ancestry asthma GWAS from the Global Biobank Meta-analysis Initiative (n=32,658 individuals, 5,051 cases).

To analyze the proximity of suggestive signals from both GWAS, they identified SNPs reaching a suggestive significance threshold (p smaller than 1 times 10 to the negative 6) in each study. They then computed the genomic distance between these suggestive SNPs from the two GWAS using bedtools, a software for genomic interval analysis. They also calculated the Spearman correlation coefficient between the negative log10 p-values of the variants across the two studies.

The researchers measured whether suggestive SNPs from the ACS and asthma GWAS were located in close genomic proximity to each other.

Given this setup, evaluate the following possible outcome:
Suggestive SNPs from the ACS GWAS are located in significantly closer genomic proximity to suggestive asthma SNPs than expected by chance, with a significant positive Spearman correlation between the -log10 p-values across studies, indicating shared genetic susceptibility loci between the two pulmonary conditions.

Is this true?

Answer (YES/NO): NO